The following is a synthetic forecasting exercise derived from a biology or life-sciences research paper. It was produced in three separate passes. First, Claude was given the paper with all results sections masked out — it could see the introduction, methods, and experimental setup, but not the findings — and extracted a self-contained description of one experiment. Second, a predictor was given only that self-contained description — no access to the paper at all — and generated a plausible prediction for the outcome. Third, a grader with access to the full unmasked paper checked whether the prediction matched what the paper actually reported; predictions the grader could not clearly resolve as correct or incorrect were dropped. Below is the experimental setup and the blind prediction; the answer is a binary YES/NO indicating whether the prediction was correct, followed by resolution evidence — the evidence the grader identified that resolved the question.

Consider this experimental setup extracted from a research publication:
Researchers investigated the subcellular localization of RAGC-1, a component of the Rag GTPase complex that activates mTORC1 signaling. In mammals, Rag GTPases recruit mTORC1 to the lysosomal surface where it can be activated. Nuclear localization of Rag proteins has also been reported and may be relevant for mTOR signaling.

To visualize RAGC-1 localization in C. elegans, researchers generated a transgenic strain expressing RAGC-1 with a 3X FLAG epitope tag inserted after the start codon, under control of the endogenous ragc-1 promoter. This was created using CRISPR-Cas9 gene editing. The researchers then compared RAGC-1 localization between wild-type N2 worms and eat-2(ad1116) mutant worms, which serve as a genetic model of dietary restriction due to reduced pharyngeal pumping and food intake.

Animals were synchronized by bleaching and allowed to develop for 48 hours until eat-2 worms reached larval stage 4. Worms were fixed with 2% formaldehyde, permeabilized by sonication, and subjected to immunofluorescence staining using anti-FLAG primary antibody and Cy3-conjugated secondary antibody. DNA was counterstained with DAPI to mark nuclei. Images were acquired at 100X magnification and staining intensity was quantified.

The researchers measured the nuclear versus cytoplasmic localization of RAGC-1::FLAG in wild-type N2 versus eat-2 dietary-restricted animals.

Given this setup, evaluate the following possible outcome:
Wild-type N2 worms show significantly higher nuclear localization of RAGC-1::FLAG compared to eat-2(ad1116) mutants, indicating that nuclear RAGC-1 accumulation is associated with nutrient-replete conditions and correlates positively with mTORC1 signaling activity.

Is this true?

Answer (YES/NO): YES